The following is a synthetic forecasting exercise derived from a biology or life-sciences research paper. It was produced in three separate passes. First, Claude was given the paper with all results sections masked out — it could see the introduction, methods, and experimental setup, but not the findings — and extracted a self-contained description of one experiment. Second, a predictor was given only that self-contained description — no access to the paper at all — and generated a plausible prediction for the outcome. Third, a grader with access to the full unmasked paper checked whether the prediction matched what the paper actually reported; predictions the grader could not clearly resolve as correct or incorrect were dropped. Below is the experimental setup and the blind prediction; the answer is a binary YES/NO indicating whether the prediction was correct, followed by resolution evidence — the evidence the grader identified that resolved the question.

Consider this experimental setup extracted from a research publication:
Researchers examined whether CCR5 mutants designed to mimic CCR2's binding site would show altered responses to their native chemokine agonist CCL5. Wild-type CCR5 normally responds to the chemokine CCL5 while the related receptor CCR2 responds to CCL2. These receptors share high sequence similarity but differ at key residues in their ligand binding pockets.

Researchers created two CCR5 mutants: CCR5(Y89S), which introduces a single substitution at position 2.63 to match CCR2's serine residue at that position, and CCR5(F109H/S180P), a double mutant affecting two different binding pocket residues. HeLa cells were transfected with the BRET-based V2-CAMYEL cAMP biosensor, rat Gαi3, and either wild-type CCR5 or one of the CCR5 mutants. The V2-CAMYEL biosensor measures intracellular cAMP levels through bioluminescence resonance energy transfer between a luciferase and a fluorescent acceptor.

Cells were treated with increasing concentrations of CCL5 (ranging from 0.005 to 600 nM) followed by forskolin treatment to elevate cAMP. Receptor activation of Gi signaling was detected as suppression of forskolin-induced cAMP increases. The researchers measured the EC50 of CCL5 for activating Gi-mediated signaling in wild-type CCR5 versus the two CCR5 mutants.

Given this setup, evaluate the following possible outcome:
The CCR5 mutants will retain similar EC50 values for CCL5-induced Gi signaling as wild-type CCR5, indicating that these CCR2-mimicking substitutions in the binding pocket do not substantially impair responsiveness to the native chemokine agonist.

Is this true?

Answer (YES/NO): YES